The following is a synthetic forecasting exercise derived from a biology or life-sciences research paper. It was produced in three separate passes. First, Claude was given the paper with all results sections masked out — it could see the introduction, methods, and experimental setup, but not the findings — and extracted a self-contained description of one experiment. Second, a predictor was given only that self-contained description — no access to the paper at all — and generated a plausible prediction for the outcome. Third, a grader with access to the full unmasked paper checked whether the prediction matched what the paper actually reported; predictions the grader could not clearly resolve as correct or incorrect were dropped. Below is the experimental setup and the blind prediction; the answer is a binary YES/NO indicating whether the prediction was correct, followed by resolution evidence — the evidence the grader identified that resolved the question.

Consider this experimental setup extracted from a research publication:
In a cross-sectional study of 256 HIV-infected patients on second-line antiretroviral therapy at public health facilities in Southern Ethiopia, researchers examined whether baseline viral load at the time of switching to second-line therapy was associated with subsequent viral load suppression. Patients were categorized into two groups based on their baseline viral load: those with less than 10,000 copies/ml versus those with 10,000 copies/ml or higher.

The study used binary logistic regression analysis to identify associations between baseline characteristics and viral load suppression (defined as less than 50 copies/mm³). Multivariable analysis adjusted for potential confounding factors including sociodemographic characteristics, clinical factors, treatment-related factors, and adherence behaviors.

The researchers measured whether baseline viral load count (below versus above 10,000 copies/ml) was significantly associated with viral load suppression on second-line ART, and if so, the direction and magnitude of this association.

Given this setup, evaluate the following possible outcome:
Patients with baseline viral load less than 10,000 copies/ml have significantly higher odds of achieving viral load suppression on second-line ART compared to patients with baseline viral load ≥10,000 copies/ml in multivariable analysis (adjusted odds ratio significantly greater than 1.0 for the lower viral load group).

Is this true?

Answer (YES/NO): YES